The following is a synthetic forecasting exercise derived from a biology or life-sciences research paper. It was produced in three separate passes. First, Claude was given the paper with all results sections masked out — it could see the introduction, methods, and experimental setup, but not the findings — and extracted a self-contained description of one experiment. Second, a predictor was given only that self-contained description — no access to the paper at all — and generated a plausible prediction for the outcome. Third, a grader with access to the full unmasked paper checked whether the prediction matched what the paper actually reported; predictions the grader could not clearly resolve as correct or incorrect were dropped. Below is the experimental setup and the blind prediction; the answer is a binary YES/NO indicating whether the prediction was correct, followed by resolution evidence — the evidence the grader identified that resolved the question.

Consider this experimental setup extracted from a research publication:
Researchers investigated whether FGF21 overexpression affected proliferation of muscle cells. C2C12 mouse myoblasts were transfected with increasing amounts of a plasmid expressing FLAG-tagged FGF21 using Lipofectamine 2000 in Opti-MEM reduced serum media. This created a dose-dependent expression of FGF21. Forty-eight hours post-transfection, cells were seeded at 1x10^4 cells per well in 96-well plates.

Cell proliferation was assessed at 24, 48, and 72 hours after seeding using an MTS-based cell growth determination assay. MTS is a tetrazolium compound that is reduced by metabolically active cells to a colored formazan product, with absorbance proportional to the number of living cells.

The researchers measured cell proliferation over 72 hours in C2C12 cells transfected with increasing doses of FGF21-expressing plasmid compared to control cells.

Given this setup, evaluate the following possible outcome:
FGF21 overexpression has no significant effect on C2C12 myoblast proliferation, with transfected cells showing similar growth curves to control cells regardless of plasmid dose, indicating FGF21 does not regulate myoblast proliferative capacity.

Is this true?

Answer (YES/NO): NO